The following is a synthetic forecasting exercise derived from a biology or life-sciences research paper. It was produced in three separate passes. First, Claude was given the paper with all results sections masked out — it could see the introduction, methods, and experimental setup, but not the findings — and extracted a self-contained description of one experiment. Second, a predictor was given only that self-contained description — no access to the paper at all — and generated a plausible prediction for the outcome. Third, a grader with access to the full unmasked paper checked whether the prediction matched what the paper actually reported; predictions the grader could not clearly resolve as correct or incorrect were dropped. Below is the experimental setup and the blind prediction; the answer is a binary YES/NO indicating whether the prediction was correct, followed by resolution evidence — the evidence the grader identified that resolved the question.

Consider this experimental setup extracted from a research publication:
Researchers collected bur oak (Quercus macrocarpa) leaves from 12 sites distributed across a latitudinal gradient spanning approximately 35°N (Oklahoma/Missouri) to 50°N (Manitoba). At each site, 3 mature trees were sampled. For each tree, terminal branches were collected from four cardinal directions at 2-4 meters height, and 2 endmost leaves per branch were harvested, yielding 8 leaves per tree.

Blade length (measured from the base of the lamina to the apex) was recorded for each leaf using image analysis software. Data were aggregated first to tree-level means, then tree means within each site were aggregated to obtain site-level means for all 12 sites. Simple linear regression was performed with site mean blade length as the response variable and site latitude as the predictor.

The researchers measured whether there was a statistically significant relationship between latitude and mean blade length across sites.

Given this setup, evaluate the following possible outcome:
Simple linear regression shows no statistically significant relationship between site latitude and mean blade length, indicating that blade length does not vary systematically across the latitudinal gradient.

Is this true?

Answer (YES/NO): NO